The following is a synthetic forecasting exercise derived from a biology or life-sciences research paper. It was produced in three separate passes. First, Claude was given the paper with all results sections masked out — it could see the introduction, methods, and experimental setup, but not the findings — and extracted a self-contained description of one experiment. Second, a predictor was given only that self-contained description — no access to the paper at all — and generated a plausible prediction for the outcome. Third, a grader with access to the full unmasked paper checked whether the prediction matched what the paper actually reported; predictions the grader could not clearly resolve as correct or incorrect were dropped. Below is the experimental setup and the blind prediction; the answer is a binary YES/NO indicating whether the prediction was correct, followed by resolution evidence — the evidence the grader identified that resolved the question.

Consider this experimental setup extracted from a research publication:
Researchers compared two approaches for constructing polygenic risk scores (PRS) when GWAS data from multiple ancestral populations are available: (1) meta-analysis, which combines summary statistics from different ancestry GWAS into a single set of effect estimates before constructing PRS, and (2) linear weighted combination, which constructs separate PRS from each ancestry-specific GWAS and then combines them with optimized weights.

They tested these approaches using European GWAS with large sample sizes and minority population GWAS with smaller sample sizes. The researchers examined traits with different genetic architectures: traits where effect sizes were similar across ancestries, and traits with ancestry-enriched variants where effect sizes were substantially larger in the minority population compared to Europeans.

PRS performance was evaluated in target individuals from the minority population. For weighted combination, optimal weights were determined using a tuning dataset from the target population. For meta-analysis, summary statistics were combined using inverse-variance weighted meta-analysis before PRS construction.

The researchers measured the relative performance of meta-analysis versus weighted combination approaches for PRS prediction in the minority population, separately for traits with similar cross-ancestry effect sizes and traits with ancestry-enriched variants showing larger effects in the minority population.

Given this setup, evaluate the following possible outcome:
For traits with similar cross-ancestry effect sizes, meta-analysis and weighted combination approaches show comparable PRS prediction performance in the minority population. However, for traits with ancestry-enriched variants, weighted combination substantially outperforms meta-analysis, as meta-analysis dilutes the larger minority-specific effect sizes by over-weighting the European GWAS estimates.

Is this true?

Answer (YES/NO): NO